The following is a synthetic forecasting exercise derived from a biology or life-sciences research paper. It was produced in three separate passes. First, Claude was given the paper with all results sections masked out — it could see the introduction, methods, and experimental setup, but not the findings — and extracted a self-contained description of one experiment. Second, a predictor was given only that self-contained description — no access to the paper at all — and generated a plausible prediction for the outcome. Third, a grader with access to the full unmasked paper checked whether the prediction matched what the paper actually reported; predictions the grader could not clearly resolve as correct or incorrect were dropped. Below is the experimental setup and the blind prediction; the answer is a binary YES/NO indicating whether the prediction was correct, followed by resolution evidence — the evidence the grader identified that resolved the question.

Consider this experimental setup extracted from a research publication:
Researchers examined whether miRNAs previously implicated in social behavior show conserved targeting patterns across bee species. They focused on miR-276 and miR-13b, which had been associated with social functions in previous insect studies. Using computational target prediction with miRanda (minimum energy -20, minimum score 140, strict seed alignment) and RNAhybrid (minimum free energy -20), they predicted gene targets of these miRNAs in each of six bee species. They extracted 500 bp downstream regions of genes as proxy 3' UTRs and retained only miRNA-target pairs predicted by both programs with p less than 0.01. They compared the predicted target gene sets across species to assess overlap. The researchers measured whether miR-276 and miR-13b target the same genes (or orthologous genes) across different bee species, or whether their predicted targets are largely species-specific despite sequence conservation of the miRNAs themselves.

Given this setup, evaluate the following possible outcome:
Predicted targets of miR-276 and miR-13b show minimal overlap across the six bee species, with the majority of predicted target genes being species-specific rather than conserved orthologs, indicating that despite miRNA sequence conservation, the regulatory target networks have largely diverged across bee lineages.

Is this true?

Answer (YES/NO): YES